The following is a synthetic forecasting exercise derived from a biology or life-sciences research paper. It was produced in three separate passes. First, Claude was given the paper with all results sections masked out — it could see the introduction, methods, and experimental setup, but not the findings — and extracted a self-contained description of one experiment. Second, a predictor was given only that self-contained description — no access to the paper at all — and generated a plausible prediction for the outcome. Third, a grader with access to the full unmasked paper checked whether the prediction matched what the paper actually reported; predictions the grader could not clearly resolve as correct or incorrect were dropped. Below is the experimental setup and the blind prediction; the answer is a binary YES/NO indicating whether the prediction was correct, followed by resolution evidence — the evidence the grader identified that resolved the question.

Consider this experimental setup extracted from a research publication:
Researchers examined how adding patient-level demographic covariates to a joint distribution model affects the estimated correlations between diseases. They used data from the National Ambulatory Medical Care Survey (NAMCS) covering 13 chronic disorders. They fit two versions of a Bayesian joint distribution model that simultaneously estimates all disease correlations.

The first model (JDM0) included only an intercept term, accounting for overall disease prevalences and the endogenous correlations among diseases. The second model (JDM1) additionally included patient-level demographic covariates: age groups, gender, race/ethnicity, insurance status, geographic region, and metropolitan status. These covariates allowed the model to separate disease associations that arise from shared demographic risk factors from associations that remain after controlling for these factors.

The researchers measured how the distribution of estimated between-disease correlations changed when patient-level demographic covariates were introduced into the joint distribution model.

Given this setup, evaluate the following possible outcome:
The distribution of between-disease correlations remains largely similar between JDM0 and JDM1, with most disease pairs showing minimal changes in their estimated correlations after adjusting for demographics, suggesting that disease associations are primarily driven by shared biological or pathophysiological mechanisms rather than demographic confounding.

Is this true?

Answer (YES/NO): NO